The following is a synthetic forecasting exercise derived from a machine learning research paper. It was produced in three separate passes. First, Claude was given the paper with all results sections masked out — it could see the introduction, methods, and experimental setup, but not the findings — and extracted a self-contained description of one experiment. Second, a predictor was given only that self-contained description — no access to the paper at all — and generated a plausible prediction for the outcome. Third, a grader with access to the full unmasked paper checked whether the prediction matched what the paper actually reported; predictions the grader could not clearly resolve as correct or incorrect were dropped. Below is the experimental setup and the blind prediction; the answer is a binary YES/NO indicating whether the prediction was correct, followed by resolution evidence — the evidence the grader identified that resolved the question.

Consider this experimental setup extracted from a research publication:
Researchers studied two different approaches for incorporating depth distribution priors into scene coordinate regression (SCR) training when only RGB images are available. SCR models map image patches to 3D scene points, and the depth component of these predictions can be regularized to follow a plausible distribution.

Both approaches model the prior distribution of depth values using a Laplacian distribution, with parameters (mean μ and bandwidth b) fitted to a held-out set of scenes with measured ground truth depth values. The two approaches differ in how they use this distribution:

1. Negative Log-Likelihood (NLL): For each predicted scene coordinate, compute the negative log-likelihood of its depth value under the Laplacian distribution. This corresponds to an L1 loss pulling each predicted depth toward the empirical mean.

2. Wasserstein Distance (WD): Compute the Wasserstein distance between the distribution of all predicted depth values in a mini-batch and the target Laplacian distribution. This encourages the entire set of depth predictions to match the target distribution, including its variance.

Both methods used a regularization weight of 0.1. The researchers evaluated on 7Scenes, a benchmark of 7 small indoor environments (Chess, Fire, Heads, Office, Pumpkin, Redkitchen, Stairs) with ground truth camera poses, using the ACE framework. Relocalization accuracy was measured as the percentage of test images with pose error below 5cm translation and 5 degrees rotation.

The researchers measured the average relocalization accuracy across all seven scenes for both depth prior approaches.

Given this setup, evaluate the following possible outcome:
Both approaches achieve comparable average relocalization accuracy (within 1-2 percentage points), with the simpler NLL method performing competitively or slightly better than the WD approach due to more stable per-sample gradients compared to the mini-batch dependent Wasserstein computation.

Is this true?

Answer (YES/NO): YES